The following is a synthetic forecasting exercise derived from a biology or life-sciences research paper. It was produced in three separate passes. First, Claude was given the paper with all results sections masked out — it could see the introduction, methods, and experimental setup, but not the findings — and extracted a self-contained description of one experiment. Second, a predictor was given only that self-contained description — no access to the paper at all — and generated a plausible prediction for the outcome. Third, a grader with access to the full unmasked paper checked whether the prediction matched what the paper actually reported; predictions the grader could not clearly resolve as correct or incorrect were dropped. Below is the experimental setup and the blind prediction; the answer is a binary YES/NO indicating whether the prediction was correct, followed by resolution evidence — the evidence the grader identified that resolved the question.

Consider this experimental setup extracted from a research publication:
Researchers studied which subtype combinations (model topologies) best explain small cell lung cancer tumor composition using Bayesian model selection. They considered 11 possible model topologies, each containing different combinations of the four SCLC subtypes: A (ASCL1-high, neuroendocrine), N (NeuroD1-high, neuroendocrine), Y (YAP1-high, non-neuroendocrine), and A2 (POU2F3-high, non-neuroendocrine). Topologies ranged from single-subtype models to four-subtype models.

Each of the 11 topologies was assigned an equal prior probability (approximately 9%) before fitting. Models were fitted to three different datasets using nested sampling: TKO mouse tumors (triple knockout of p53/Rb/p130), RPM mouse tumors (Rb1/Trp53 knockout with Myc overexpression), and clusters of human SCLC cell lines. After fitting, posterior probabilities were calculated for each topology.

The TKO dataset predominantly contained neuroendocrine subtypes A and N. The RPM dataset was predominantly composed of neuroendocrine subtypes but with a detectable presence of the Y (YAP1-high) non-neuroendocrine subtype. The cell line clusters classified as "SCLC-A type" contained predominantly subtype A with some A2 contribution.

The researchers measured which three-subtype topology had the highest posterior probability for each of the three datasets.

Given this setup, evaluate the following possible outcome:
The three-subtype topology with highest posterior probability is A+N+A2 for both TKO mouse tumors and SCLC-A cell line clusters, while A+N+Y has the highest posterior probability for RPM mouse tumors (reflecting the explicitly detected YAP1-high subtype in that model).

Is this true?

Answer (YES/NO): NO